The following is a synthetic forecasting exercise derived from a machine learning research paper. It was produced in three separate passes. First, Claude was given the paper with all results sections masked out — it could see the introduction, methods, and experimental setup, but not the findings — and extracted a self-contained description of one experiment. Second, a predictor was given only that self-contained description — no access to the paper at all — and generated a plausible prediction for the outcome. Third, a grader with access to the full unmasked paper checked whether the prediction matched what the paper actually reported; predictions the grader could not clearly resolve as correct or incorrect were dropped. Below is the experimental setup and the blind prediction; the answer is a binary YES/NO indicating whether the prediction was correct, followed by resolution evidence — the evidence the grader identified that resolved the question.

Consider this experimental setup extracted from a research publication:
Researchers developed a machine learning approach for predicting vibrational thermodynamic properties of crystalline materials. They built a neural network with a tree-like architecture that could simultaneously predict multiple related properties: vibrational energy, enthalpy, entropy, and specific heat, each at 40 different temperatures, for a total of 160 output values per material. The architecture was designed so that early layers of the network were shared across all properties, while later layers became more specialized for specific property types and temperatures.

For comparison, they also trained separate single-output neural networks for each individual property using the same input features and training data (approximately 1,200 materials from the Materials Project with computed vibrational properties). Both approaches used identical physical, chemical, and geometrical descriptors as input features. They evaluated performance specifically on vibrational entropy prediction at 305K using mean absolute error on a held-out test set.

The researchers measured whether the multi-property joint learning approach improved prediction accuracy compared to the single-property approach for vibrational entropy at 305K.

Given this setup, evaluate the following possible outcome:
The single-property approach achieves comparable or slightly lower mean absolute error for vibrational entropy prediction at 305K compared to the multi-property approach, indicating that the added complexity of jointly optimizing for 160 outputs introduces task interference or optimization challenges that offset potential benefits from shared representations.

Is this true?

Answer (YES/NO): NO